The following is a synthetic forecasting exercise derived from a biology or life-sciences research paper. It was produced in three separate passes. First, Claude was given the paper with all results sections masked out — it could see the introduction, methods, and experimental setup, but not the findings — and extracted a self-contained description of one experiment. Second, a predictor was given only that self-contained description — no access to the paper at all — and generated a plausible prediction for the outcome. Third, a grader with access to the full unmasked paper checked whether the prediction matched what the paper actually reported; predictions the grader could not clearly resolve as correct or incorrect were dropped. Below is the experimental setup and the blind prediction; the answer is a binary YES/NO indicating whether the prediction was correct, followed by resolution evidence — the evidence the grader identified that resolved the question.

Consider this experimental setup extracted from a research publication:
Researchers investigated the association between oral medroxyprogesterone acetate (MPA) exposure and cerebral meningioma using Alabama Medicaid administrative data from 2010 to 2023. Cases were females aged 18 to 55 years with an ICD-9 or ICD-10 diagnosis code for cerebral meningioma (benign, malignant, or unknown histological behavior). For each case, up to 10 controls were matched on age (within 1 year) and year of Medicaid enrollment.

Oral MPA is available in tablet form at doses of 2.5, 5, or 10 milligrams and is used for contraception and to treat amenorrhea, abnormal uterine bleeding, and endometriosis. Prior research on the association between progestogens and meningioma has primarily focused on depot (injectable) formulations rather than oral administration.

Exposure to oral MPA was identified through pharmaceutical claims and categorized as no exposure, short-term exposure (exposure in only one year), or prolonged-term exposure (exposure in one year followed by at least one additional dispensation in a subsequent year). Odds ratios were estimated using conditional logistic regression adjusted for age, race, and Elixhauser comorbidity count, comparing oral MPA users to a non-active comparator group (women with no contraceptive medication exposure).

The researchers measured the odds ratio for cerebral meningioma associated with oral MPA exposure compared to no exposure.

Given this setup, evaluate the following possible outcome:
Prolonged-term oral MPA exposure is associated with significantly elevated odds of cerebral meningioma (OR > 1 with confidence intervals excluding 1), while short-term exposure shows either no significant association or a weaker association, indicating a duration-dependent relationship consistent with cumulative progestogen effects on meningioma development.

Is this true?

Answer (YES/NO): NO